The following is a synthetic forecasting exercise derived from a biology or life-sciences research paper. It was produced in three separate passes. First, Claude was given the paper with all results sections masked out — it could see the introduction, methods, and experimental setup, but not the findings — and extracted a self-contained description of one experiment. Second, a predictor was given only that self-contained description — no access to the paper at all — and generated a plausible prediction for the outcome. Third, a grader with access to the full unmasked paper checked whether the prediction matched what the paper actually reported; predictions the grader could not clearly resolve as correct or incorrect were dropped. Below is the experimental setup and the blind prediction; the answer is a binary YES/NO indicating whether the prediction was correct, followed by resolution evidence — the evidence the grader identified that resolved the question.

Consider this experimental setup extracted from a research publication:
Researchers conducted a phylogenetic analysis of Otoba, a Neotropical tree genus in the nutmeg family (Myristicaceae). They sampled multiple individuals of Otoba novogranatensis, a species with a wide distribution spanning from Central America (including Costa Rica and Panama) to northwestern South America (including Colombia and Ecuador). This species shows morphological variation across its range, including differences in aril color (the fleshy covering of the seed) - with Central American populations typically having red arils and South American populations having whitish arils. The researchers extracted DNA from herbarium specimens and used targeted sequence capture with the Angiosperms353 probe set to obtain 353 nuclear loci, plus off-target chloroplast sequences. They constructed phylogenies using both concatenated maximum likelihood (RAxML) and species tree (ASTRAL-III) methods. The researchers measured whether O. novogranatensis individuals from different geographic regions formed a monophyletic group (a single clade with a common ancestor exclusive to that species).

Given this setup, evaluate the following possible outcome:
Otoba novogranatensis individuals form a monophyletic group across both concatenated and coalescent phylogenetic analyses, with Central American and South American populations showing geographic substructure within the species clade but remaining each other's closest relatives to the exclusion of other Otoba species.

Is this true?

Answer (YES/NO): NO